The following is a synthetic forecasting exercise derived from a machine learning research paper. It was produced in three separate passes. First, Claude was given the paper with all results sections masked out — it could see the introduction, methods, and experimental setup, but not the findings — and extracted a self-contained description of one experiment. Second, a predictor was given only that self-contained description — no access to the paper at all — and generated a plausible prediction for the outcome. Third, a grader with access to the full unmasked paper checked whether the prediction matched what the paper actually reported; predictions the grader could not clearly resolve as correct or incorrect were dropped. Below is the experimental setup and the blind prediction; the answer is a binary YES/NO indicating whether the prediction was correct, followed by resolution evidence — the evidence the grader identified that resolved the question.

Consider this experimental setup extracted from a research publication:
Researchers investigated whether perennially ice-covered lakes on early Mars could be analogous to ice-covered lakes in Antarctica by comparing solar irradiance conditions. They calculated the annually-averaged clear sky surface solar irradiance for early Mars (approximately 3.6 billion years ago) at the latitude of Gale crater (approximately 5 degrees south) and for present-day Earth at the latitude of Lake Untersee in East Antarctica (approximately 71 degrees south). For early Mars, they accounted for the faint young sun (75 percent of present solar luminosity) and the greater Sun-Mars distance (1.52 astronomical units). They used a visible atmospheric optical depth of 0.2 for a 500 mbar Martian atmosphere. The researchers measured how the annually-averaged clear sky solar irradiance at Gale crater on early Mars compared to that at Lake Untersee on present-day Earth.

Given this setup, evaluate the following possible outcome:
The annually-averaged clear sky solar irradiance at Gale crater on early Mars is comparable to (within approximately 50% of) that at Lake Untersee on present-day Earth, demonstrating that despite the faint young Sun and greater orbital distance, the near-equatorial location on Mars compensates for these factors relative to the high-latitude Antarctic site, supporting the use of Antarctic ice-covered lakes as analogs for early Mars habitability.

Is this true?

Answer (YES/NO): YES